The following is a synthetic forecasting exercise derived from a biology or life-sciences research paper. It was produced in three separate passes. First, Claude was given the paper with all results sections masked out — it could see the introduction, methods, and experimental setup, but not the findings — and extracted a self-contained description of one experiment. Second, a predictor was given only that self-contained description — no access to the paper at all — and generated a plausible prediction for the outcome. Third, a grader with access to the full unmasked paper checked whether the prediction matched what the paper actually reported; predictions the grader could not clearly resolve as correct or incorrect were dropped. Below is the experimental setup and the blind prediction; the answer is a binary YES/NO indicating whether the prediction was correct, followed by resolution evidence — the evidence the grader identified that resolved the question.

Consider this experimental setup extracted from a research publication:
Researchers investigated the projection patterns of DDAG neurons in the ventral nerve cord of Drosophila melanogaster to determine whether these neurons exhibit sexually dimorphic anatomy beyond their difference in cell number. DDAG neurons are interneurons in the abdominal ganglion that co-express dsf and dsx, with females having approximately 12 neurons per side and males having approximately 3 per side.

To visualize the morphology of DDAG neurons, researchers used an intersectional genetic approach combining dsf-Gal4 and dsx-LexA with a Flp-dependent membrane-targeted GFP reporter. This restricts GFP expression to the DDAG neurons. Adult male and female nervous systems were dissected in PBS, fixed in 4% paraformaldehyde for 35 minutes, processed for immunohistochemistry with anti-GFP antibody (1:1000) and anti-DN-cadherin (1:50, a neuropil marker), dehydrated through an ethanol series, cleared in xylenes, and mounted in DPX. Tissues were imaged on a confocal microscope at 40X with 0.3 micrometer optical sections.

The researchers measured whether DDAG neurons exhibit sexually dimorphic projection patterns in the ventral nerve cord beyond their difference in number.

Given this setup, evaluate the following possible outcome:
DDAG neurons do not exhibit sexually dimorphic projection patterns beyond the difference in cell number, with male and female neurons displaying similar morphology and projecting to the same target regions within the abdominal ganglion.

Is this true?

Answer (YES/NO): NO